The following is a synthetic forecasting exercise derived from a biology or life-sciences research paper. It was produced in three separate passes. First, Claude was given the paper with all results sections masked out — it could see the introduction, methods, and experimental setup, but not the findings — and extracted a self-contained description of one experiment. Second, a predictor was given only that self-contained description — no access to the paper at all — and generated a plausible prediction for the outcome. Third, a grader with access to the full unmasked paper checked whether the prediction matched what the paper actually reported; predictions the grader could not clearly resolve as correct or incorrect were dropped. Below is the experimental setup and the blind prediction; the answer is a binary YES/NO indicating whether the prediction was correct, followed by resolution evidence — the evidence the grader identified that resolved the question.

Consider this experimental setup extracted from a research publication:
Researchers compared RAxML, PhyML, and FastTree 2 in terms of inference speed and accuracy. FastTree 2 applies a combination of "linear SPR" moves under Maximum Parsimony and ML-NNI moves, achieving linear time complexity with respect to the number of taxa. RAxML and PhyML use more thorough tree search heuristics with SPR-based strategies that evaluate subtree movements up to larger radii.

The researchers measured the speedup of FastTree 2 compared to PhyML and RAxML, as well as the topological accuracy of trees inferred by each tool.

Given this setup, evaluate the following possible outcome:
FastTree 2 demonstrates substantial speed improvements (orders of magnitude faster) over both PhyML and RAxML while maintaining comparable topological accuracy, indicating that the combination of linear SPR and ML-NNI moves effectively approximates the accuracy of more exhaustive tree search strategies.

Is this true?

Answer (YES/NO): NO